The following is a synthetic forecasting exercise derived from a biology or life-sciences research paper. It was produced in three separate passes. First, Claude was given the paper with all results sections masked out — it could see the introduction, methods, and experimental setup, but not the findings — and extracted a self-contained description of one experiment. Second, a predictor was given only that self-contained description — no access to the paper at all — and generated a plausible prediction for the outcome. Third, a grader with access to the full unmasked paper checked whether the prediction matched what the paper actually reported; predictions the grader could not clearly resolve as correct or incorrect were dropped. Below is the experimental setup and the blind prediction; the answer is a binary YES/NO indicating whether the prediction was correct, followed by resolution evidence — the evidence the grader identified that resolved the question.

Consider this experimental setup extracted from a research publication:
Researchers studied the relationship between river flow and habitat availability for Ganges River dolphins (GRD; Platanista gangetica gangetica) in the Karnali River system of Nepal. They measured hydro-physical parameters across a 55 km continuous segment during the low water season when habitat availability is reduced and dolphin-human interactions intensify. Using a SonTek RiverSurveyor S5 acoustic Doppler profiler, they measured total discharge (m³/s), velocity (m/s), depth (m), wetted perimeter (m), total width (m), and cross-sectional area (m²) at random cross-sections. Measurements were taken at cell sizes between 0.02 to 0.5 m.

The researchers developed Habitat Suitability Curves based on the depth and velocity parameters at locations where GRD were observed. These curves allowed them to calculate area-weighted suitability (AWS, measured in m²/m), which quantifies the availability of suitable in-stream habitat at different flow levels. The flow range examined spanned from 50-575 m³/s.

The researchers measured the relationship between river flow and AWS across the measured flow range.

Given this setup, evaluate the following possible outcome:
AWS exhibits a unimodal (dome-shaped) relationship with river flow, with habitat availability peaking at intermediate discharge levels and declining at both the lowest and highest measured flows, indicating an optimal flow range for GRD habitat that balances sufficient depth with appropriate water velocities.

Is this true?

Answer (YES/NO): YES